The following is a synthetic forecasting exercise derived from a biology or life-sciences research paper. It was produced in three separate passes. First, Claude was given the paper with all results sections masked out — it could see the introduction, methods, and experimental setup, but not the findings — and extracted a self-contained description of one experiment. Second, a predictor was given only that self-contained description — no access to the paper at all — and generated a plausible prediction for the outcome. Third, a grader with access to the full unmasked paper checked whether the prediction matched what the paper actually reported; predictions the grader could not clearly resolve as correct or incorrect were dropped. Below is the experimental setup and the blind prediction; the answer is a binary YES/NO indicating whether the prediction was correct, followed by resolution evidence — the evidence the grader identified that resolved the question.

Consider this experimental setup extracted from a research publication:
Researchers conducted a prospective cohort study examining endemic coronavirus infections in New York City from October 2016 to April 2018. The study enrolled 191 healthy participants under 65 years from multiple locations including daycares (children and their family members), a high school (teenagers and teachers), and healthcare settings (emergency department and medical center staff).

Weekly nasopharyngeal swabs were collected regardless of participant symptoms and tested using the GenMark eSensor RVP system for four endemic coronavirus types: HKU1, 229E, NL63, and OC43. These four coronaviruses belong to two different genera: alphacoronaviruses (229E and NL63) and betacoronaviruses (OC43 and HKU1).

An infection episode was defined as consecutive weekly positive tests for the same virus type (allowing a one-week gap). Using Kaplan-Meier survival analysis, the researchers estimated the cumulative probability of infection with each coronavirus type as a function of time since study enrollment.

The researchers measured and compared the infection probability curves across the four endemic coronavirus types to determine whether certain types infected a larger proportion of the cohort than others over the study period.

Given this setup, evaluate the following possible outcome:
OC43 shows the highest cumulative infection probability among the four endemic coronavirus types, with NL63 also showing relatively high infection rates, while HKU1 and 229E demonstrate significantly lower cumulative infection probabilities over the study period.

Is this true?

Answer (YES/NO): NO